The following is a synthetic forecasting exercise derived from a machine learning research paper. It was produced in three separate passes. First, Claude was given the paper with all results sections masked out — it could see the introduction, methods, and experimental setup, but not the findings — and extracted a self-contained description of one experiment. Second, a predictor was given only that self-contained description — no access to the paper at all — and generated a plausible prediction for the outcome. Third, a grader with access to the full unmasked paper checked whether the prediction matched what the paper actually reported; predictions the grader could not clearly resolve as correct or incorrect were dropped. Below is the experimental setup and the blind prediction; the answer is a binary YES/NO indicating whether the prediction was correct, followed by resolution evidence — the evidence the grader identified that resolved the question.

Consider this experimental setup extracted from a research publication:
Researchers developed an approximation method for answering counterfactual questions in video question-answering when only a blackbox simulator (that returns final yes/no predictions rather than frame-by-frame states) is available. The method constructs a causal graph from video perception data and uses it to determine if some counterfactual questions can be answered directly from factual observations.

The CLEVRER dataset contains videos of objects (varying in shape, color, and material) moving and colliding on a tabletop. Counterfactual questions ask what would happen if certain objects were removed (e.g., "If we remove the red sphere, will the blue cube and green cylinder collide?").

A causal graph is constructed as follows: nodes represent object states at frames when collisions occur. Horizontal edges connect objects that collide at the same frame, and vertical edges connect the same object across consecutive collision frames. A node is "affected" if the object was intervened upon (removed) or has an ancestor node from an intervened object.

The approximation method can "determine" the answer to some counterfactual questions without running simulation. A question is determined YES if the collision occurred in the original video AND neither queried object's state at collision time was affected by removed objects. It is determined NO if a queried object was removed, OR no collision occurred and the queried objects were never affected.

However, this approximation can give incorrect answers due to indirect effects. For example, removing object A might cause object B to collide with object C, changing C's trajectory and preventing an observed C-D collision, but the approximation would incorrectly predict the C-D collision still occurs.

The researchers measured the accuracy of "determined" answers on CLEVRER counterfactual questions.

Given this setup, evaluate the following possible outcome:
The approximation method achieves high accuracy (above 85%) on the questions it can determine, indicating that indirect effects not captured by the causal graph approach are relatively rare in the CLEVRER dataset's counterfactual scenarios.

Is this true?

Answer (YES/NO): YES